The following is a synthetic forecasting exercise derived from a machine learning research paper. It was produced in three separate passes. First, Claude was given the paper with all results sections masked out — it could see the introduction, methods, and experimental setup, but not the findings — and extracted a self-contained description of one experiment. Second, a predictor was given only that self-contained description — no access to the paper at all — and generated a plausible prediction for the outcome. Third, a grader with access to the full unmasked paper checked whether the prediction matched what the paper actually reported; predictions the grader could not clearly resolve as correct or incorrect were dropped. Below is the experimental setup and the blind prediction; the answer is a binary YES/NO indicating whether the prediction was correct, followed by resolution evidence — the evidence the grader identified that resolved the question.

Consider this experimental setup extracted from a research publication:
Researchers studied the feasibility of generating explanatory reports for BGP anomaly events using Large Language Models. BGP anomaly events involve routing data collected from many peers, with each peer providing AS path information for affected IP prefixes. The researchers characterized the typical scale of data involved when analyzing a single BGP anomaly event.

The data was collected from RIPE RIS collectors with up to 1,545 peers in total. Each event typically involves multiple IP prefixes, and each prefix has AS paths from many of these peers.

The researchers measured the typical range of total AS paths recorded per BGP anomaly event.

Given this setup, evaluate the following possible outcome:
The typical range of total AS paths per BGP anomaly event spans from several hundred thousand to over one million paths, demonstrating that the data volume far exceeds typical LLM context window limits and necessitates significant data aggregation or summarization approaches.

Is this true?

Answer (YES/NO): NO